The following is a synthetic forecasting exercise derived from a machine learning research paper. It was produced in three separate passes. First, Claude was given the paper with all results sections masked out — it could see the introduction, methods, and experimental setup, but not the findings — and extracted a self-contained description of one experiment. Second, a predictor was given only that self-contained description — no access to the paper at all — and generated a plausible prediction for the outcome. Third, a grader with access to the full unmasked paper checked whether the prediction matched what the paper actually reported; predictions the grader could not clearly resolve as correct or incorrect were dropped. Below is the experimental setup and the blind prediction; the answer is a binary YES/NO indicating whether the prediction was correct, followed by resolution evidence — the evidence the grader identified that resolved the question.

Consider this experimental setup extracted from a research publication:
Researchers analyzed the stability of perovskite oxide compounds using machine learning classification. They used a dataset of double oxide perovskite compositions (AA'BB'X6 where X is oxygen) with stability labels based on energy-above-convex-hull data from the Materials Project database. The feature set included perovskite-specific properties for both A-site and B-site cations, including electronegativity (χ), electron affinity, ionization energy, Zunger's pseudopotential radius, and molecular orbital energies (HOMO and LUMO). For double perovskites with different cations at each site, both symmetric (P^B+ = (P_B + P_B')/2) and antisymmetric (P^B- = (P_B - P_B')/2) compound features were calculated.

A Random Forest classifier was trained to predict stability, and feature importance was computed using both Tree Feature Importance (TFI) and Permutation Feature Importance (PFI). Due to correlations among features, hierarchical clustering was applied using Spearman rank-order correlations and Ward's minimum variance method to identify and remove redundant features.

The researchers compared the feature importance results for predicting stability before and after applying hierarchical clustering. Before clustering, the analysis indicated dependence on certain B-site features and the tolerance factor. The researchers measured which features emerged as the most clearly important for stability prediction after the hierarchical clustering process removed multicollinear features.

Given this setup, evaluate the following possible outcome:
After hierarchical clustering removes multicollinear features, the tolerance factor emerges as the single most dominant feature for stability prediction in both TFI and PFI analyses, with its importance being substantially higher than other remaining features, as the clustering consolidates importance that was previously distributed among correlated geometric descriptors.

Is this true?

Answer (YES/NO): NO